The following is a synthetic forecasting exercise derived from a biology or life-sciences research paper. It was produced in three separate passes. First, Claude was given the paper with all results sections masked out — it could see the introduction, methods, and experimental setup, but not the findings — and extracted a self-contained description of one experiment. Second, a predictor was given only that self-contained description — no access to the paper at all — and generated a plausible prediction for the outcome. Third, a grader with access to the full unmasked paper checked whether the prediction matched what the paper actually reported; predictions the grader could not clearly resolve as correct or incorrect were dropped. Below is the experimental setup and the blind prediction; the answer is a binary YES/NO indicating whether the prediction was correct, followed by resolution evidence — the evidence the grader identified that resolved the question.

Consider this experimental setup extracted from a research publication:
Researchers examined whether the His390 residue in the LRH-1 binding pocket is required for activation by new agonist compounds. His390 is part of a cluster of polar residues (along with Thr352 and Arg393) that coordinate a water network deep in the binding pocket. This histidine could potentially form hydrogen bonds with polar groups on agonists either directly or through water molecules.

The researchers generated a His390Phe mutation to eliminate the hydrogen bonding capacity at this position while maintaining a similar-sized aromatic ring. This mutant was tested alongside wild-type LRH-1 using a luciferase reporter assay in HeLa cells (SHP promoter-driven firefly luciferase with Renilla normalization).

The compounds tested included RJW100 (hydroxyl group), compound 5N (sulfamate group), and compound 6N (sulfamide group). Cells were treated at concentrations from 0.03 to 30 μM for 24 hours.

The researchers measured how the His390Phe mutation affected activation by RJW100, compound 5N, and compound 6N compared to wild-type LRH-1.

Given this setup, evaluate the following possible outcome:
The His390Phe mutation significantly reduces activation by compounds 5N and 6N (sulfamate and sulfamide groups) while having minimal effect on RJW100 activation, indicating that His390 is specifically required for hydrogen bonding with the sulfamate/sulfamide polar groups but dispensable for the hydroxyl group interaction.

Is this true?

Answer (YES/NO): NO